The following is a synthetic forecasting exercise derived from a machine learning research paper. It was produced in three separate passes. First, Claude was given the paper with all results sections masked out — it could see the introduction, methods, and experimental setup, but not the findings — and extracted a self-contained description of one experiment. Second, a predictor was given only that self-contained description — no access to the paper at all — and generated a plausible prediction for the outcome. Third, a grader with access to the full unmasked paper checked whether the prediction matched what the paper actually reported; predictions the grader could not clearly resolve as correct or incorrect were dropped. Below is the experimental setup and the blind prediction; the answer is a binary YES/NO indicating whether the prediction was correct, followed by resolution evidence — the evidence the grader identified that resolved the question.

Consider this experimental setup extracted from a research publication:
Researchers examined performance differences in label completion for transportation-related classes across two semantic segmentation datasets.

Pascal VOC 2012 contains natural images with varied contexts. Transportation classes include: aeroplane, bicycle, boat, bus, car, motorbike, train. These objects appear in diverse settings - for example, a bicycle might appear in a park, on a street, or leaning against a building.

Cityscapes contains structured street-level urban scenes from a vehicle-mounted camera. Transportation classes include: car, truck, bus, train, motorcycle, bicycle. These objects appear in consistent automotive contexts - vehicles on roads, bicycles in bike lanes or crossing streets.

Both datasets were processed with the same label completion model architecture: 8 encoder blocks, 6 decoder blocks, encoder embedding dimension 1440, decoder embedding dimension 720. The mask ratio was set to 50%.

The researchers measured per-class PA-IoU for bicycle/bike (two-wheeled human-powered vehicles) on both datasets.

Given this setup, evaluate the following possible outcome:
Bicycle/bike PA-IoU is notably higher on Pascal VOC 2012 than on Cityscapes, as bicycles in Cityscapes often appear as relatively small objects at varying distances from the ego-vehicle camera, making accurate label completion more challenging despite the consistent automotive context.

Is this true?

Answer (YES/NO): NO